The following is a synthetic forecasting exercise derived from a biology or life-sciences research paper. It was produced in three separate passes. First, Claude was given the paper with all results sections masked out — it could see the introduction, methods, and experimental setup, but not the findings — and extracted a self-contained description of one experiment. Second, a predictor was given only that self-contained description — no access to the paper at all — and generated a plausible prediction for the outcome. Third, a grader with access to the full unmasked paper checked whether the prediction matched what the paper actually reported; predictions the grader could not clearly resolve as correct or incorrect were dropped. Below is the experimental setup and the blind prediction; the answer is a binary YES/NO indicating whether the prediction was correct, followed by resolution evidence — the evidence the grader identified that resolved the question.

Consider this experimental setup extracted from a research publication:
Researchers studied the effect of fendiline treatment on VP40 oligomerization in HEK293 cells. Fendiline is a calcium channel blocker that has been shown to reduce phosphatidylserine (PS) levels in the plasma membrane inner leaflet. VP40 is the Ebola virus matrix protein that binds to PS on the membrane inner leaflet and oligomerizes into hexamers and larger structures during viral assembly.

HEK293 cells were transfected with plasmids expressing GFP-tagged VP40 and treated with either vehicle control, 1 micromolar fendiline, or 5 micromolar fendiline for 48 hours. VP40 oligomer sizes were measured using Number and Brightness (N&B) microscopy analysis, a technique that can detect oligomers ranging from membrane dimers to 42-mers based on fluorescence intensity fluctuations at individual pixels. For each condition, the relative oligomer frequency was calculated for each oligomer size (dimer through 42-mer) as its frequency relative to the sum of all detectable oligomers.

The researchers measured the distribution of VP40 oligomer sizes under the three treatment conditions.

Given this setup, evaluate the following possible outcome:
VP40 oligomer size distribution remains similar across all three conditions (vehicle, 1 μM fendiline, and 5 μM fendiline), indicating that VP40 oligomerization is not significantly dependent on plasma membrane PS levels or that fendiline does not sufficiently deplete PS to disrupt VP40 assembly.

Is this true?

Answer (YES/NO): NO